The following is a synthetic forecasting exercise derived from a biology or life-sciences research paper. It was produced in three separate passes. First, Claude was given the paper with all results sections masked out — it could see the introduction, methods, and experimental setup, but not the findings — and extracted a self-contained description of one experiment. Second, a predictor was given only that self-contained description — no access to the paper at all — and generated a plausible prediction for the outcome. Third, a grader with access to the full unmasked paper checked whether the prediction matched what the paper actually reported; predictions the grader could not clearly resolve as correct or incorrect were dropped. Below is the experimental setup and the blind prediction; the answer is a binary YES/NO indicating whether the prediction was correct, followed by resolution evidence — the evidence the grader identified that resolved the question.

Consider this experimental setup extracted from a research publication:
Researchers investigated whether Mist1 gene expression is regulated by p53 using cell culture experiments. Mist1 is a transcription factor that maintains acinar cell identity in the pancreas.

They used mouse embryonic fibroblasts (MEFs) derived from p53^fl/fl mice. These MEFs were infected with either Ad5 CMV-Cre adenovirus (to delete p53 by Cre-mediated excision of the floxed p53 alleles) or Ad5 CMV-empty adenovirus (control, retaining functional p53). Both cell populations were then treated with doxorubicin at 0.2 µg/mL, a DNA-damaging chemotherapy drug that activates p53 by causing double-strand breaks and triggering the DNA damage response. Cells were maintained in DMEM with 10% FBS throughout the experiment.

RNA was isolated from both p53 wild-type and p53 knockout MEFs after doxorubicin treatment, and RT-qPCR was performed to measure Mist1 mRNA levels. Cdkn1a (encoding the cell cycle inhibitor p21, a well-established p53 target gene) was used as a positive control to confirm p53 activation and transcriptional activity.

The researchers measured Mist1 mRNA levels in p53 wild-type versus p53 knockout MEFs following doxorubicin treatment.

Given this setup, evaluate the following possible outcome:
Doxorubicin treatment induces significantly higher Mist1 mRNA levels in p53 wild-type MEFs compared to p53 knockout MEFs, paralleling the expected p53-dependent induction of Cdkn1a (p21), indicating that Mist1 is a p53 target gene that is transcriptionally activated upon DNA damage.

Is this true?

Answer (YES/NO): YES